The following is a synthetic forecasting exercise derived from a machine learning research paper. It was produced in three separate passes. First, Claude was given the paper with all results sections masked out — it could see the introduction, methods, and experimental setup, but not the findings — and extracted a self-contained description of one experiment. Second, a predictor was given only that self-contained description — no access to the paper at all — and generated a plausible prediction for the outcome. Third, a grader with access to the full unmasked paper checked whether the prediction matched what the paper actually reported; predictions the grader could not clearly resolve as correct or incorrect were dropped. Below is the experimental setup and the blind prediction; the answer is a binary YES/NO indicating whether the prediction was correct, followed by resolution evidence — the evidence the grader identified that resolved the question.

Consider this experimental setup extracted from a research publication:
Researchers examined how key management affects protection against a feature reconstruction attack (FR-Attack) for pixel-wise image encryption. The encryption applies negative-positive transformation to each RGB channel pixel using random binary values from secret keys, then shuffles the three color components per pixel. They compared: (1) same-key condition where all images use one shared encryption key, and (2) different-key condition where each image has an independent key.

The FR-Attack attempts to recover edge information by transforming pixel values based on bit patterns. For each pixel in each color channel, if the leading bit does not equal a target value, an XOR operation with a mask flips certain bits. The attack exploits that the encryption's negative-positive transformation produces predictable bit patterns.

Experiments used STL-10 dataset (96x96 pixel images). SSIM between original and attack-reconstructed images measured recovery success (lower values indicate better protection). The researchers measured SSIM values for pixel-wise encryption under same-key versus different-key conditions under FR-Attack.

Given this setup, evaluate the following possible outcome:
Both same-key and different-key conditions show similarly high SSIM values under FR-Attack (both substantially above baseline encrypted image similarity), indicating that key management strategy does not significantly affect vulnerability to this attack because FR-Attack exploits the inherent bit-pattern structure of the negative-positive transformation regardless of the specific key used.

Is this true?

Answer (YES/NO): YES